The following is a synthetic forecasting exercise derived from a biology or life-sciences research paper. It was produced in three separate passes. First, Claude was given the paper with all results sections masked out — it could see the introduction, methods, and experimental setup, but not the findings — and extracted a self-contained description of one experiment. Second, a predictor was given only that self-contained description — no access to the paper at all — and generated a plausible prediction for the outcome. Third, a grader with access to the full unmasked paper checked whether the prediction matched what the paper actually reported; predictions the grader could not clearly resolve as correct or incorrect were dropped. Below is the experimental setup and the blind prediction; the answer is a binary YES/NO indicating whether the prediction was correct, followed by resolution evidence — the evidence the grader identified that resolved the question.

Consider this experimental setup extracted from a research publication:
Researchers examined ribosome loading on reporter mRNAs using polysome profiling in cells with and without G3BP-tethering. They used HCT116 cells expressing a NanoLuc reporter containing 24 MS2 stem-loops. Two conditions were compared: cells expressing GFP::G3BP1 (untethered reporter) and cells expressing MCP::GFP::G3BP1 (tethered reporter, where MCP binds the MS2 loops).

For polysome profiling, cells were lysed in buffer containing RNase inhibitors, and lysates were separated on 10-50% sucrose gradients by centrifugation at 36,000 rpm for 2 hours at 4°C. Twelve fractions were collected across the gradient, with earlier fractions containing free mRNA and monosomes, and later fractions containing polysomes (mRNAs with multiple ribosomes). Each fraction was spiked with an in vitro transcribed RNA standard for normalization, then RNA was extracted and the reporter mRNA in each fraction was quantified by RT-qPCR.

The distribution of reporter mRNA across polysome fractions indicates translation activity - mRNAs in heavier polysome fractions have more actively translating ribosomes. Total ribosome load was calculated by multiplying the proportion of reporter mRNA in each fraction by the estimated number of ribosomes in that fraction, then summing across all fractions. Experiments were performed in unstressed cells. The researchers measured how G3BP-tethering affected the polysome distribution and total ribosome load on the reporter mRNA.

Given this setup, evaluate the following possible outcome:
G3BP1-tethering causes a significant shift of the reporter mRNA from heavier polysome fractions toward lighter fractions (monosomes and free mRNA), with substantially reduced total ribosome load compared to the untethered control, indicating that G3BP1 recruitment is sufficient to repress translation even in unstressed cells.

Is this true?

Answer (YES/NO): NO